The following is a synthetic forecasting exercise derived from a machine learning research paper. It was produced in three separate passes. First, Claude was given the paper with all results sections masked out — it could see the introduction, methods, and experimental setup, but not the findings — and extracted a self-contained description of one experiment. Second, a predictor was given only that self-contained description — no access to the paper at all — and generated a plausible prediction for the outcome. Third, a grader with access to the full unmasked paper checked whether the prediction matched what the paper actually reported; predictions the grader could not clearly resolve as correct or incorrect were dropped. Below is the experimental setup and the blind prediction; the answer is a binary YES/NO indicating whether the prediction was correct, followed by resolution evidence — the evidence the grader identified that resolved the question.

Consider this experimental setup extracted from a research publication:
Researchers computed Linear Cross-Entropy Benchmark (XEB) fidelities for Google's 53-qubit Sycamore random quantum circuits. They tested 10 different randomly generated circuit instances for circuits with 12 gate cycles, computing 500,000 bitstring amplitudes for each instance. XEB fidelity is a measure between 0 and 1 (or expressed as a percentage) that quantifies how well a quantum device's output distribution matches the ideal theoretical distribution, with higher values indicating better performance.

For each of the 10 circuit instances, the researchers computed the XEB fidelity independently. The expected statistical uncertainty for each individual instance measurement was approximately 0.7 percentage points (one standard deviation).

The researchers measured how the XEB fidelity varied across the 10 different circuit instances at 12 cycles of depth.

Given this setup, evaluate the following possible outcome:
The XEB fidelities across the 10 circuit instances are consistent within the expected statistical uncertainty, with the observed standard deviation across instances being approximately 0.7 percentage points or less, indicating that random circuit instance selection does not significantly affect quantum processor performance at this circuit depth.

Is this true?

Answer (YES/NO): YES